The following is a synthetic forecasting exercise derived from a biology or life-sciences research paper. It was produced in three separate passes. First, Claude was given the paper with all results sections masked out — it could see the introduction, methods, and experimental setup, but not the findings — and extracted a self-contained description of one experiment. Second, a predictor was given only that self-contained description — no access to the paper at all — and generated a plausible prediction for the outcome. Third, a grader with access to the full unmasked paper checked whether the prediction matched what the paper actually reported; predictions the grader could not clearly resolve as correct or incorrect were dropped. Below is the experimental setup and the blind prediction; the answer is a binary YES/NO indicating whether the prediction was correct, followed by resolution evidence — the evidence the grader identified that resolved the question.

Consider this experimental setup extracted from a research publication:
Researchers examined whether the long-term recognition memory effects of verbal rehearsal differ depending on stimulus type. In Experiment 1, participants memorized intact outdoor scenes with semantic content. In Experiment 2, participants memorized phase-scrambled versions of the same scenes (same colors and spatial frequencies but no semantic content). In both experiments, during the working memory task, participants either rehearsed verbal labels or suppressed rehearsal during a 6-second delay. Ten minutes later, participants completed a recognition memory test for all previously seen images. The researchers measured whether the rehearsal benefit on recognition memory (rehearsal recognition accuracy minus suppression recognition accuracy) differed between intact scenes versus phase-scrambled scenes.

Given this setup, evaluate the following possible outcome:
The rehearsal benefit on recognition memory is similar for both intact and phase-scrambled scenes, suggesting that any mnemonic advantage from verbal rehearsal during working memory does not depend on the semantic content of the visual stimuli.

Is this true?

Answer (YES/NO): NO